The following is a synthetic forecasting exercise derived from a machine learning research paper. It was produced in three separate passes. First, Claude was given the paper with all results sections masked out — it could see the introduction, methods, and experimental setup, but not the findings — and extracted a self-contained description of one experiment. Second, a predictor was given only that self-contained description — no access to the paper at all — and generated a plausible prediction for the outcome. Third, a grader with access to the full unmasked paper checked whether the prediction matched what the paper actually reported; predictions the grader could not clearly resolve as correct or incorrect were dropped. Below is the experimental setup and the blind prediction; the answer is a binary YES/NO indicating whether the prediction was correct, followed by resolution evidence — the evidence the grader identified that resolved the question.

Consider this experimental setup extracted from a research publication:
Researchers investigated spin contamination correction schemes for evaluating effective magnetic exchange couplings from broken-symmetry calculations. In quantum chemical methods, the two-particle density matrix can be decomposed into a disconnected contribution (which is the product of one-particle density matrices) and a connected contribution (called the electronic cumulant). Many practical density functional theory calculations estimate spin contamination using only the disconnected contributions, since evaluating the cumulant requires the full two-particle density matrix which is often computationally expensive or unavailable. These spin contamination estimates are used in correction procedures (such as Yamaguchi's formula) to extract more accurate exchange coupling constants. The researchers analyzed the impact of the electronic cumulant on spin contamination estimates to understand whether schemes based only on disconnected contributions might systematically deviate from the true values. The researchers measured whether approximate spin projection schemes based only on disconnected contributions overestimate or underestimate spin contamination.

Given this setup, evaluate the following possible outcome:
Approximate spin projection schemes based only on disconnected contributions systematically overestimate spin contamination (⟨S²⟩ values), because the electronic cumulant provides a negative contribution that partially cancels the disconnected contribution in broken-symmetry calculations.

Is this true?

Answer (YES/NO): NO